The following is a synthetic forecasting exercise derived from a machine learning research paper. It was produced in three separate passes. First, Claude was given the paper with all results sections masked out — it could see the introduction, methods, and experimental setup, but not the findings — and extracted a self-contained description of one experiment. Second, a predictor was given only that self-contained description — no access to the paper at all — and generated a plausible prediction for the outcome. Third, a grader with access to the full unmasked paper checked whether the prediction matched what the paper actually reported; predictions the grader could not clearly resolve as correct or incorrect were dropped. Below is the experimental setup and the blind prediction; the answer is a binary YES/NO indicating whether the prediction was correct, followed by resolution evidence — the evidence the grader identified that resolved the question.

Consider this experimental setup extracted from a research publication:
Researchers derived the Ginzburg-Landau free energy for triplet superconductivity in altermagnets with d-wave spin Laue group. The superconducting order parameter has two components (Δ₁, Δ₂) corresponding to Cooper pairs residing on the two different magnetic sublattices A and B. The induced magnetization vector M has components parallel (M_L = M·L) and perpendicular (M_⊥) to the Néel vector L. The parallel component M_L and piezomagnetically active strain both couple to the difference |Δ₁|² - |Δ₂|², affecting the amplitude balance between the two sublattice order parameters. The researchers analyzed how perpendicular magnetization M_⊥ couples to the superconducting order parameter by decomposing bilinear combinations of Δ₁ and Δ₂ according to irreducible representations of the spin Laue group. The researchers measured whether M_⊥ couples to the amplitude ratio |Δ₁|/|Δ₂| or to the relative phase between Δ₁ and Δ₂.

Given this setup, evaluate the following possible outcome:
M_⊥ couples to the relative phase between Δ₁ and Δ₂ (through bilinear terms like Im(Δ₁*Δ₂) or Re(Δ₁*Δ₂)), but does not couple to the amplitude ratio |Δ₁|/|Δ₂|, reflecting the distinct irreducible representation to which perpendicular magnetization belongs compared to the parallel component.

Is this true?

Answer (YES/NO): YES